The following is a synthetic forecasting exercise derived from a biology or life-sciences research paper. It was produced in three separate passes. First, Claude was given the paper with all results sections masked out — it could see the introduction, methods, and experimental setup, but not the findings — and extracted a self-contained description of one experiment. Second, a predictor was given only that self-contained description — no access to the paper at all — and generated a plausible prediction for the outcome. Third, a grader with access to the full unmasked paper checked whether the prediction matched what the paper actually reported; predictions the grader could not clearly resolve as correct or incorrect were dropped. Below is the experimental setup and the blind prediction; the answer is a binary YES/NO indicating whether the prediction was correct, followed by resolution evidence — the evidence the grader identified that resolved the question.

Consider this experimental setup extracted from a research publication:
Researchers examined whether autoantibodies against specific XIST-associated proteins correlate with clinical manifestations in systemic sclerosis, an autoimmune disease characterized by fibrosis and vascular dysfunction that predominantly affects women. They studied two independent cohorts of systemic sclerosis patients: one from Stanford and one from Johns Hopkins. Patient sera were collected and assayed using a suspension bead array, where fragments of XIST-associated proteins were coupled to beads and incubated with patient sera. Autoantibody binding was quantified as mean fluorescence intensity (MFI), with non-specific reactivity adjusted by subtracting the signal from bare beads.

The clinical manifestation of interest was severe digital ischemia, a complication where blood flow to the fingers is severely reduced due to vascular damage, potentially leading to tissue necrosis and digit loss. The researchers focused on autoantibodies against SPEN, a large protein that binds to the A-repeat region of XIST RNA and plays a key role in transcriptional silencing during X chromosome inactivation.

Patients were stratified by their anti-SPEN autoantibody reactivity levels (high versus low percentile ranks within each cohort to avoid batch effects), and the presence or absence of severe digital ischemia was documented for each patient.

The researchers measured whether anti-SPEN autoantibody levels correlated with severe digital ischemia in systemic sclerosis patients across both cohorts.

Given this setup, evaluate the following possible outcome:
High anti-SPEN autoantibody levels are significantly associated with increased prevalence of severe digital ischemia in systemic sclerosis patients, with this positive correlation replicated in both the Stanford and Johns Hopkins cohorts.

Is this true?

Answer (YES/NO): YES